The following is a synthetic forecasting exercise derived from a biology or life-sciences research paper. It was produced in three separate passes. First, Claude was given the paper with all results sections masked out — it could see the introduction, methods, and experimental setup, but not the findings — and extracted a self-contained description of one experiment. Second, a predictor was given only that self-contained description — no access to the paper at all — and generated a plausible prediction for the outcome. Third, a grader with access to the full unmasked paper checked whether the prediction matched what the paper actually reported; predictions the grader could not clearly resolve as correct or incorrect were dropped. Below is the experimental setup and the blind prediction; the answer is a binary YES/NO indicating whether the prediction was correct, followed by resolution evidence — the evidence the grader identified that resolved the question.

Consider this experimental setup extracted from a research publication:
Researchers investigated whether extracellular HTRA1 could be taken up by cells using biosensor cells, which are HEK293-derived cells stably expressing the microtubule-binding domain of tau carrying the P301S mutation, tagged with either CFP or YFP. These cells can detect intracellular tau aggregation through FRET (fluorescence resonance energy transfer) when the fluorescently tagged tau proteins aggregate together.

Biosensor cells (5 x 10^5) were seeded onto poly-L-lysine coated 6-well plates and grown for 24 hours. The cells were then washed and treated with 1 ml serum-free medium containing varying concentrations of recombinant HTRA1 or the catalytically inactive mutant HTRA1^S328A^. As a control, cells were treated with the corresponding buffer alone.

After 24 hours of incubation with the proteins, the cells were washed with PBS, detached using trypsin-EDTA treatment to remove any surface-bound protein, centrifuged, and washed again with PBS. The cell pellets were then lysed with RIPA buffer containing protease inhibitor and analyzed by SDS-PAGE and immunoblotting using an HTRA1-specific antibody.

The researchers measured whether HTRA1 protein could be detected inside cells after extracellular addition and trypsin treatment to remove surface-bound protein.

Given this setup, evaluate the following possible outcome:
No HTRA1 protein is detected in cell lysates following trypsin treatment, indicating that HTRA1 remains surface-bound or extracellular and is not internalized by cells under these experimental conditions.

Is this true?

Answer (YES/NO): NO